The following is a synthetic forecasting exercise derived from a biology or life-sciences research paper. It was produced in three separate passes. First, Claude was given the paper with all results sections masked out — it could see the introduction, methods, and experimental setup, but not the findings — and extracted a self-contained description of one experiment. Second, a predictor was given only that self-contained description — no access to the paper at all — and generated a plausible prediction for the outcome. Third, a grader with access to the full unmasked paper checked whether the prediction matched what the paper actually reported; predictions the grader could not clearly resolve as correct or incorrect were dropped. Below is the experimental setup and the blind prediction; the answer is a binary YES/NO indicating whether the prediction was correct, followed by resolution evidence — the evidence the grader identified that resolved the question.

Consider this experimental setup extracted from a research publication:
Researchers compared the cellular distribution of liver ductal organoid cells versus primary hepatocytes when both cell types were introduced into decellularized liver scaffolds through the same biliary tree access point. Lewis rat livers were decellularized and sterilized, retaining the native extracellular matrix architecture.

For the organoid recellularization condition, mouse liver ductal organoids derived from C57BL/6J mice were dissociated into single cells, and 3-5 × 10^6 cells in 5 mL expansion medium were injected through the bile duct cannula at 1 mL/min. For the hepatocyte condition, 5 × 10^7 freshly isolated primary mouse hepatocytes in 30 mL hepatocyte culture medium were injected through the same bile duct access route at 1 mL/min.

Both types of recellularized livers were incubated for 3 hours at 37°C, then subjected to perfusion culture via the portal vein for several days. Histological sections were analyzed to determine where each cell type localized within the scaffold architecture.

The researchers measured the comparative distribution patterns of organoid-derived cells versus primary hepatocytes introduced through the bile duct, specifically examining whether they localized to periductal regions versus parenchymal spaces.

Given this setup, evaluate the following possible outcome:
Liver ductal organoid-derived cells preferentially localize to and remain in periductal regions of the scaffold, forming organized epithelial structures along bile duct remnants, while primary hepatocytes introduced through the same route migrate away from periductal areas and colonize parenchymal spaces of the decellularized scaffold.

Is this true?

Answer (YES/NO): YES